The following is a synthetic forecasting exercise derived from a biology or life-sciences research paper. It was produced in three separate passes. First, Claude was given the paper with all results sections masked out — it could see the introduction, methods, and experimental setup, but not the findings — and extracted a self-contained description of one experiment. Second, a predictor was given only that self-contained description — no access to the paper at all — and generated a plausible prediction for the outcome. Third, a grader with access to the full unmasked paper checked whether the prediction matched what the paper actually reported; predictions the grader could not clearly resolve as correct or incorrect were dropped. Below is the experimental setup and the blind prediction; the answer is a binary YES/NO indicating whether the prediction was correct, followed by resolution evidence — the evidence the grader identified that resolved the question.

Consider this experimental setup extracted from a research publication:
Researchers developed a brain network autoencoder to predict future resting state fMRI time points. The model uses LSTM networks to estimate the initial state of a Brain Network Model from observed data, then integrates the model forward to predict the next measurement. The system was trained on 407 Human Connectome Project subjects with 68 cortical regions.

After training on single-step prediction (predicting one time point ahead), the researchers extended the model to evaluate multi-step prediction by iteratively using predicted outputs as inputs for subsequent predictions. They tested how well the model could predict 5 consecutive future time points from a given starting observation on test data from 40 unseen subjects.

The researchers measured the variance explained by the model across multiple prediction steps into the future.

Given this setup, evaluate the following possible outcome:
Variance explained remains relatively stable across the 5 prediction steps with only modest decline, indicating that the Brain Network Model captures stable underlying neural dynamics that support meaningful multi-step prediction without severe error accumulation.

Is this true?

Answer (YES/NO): NO